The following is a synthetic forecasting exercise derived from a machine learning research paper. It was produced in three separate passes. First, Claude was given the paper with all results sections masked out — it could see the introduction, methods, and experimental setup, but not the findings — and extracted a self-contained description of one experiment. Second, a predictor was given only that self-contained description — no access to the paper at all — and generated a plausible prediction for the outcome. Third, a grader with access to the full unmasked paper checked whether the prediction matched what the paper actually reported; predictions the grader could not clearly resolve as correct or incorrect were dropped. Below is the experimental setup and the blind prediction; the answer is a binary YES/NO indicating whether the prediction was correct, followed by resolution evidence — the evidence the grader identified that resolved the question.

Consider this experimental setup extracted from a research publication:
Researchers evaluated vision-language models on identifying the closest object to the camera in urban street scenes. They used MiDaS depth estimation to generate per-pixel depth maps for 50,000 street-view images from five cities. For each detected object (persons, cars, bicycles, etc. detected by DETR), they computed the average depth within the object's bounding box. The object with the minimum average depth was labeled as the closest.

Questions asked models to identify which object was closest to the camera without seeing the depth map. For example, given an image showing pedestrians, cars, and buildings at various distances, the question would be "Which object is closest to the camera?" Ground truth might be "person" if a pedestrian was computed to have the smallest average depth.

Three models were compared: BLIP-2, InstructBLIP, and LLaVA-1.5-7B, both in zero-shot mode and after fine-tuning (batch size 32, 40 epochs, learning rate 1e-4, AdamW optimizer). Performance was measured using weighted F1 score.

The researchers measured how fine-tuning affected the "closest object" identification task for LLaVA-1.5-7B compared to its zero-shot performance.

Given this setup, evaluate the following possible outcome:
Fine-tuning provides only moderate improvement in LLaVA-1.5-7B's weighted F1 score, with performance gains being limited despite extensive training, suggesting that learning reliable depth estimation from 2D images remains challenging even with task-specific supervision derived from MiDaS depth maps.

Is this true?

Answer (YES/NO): NO